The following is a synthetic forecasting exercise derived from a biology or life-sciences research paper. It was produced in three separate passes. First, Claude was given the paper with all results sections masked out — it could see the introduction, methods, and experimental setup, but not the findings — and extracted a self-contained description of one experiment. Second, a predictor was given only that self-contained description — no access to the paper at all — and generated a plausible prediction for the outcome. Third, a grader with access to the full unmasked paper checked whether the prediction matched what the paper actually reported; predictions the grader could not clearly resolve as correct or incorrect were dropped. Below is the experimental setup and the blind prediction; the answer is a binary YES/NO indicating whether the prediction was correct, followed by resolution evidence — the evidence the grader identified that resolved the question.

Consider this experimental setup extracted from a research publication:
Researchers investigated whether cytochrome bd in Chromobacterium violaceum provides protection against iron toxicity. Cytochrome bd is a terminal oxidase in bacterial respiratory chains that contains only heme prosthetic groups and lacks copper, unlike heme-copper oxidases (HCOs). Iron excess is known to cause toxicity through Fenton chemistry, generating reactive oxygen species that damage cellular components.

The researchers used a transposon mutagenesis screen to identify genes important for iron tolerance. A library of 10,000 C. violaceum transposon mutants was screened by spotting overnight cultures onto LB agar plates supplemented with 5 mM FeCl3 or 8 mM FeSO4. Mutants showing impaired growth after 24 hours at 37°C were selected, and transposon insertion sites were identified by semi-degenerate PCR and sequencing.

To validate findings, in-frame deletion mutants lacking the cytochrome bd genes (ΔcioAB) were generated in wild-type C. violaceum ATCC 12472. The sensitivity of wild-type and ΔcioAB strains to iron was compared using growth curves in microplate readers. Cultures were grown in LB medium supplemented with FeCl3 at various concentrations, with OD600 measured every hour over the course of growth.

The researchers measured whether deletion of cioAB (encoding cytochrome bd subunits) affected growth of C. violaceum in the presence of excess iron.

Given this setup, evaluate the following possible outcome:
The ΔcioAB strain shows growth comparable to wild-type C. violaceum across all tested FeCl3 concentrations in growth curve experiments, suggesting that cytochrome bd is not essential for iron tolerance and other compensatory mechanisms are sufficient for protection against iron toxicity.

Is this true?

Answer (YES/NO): NO